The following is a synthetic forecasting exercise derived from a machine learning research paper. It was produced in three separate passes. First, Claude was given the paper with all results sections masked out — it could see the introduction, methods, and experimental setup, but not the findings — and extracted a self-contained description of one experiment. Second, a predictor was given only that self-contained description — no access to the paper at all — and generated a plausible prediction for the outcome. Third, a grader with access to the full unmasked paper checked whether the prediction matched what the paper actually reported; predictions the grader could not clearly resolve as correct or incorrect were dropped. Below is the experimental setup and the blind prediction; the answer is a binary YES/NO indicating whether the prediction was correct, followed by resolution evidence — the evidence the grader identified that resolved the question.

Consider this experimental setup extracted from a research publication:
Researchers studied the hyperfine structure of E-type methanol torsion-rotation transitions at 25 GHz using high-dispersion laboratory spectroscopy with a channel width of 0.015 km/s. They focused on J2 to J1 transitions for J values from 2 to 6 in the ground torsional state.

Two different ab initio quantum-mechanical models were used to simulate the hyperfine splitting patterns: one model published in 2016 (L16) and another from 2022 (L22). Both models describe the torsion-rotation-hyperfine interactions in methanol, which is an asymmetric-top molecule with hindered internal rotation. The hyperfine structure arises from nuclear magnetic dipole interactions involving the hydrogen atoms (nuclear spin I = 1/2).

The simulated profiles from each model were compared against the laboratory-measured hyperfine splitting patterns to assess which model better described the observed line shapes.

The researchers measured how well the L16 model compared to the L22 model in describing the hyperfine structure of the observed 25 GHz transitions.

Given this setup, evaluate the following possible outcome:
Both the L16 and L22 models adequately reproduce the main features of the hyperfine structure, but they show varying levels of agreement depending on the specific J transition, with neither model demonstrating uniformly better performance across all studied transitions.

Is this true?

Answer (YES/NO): NO